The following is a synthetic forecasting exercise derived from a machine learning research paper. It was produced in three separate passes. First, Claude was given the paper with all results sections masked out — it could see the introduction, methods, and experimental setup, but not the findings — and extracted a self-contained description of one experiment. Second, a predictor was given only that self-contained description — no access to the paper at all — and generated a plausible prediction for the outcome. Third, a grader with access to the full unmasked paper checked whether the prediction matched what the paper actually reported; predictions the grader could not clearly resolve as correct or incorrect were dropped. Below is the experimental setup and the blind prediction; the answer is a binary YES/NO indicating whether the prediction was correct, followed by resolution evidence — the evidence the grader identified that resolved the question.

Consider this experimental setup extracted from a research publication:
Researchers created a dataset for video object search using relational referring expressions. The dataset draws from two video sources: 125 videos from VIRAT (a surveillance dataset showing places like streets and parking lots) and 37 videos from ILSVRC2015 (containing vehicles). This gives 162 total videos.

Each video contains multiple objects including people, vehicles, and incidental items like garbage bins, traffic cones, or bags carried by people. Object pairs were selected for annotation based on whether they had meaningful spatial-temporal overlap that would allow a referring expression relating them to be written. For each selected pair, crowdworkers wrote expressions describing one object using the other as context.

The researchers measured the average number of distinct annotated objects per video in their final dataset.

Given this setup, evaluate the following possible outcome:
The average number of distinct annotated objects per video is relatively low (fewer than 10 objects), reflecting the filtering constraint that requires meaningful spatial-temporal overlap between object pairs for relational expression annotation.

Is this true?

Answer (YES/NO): YES